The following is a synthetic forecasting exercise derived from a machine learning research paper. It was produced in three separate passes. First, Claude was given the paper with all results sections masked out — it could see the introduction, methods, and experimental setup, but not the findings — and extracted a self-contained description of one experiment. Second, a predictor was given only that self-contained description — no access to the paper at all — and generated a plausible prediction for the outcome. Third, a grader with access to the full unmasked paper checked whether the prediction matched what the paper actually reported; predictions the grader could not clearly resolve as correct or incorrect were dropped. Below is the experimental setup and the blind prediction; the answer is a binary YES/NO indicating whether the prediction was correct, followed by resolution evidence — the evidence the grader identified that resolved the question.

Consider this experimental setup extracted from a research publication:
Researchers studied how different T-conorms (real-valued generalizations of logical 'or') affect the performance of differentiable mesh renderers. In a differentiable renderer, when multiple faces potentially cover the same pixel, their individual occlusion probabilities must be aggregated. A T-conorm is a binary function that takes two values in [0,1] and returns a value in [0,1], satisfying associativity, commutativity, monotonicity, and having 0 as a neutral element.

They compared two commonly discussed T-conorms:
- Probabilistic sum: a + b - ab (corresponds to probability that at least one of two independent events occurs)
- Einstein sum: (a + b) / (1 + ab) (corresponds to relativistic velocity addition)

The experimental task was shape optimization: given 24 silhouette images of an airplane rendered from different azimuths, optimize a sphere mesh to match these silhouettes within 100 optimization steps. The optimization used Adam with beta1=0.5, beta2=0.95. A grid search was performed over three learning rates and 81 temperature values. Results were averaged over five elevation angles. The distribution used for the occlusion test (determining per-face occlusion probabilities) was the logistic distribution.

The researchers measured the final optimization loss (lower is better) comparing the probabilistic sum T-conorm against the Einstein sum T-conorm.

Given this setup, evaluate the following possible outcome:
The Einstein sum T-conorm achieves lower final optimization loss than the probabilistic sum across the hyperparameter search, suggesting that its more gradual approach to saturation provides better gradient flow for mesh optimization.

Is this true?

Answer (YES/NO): NO